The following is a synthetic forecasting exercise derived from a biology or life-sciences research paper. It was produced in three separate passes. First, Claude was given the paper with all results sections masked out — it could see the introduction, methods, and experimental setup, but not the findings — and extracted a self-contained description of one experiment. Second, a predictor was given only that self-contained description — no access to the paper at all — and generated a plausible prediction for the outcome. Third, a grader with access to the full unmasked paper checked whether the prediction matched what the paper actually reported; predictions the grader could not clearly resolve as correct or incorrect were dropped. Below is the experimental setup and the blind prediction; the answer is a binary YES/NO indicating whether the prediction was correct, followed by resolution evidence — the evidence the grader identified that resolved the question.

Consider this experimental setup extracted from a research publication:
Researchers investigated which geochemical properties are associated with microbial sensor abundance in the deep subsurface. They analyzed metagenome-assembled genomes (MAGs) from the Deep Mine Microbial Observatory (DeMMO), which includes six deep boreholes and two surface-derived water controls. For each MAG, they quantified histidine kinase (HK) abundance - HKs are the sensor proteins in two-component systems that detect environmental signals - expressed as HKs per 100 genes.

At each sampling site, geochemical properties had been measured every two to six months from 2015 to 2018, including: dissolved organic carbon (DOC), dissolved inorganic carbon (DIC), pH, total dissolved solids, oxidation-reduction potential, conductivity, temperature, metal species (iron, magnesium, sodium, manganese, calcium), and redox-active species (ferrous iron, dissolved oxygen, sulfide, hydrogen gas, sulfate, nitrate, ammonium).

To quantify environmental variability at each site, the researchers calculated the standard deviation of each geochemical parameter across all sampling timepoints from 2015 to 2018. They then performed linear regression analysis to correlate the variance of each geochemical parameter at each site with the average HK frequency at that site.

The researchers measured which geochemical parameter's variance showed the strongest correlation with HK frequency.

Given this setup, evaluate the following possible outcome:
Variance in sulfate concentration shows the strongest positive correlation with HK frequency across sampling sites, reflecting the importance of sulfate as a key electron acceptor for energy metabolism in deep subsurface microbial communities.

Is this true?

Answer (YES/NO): NO